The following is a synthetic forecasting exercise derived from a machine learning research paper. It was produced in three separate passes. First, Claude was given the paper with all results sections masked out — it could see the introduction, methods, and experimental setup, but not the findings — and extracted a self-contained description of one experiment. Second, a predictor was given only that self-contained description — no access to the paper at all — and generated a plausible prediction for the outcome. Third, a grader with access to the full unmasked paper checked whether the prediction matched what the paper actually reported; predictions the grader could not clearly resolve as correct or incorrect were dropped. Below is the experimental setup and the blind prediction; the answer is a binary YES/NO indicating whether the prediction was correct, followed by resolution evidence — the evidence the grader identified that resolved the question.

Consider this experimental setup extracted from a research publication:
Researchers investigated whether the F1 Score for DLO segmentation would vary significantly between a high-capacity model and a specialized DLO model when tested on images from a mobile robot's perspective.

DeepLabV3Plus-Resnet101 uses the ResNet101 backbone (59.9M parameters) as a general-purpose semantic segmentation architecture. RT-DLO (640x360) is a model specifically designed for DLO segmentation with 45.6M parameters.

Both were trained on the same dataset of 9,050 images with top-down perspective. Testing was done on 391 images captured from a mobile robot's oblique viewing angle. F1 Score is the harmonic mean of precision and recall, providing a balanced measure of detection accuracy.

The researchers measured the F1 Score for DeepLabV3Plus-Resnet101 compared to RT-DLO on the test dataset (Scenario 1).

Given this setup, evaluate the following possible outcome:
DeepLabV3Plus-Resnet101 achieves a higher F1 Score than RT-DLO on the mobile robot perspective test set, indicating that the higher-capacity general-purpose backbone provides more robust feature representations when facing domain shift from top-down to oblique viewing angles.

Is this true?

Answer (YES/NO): NO